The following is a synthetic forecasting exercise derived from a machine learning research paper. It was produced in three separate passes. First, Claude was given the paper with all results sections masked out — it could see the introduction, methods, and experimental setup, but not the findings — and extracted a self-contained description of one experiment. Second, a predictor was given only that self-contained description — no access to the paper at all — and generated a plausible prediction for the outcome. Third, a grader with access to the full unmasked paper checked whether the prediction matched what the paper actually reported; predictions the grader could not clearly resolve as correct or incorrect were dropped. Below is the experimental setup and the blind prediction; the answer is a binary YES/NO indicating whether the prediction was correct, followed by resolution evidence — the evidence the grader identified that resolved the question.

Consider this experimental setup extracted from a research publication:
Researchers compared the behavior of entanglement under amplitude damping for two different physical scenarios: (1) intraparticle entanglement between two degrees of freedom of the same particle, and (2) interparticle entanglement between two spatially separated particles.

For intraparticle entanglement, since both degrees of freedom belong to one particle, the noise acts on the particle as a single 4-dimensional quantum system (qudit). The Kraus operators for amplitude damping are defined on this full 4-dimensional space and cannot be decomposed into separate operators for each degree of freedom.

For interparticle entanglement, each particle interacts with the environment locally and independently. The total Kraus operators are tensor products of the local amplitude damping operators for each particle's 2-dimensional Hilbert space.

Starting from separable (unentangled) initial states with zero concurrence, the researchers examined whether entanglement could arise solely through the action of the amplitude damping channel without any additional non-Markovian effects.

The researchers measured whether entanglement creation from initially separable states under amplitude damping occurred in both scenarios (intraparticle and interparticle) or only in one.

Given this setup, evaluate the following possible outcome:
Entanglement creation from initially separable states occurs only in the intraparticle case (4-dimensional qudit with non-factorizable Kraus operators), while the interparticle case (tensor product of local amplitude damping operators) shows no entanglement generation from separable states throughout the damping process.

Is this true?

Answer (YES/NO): YES